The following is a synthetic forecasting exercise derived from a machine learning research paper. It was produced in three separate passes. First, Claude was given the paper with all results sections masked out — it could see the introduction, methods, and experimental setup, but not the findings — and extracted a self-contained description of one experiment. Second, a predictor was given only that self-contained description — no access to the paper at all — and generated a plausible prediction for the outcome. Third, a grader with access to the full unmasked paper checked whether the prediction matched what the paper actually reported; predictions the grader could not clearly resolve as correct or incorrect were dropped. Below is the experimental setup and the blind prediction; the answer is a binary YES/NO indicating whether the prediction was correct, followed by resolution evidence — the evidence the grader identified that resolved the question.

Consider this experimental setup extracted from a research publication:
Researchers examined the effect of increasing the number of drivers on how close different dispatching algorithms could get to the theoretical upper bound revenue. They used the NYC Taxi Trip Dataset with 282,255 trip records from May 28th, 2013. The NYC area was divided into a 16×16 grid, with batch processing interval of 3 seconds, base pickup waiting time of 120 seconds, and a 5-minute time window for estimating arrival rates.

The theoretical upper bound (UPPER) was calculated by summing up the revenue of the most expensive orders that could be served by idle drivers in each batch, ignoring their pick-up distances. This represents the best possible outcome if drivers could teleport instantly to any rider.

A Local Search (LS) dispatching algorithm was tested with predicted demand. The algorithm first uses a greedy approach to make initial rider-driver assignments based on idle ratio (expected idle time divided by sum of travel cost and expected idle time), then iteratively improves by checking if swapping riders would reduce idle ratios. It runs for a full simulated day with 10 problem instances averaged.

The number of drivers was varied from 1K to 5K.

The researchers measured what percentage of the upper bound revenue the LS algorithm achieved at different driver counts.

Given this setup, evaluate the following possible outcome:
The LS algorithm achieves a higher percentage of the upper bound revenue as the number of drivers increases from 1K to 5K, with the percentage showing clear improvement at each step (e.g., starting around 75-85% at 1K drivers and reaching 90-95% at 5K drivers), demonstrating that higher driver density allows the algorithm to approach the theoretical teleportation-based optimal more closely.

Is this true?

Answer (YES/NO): YES